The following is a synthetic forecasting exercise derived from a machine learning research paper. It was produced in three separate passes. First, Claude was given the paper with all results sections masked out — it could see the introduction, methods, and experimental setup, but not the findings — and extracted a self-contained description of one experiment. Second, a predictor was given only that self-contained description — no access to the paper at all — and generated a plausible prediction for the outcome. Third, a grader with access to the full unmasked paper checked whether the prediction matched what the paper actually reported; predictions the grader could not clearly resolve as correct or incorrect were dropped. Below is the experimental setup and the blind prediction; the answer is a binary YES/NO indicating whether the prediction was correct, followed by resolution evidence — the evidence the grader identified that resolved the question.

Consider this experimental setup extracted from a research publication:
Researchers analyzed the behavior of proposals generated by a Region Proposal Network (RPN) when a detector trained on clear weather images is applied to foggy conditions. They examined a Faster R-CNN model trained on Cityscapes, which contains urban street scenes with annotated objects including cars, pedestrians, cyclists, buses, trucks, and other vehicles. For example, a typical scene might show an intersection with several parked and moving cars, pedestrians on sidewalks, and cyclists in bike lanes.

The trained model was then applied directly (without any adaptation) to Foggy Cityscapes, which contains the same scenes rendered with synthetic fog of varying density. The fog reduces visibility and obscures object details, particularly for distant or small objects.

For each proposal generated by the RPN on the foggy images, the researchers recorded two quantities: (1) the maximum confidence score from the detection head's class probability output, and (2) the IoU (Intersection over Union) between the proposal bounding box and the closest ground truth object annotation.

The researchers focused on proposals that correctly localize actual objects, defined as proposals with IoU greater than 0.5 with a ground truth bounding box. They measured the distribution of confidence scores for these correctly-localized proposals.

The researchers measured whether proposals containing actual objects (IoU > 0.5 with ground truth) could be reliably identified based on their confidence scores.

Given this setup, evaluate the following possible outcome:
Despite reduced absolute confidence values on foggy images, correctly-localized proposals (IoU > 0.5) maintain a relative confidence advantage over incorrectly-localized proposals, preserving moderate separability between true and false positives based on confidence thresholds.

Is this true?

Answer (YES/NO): NO